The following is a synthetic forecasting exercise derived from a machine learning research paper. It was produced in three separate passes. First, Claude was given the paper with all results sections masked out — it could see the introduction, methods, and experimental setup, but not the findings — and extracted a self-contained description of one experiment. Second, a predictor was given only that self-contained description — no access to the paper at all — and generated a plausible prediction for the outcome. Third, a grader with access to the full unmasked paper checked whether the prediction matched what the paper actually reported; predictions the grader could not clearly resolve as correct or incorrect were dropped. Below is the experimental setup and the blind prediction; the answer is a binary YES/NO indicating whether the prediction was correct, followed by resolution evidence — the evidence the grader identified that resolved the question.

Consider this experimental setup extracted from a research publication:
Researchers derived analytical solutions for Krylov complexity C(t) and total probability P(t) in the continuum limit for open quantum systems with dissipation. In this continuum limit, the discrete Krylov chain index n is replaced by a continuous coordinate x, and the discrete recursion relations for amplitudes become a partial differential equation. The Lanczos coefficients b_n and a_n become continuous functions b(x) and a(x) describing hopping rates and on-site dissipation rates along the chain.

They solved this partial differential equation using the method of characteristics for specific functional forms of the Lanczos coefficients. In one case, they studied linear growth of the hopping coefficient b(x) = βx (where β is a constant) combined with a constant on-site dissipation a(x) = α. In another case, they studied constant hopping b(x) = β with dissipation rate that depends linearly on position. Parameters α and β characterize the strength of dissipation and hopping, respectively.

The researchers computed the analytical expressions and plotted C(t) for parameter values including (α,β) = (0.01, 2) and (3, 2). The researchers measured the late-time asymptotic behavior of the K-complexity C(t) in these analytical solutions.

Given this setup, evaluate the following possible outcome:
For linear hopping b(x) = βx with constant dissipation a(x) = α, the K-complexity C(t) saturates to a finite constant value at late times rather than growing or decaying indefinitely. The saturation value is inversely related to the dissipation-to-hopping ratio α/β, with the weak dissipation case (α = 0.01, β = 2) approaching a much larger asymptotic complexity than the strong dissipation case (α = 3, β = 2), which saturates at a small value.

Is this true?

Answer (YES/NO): NO